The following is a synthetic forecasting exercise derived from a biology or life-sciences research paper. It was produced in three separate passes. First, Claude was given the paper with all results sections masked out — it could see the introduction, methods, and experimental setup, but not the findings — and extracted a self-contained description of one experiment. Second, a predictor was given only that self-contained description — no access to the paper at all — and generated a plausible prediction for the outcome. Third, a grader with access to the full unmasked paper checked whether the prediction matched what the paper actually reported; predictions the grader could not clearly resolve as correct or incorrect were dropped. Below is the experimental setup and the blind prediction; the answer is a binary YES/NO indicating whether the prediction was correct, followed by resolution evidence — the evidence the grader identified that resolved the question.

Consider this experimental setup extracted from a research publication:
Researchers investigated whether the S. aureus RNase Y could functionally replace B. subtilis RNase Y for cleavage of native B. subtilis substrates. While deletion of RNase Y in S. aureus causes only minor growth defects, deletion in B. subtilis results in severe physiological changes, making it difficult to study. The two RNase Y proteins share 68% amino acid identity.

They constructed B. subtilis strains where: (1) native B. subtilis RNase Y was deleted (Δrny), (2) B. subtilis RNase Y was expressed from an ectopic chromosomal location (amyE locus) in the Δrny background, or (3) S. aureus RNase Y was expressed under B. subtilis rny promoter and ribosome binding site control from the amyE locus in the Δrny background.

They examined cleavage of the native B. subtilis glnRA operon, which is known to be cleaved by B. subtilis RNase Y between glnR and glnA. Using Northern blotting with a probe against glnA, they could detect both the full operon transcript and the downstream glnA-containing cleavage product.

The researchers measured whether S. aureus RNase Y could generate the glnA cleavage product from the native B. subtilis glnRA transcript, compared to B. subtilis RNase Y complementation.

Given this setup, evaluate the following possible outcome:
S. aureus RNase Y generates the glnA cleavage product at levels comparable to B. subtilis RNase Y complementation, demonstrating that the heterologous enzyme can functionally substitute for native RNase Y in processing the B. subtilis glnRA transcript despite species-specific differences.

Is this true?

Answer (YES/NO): YES